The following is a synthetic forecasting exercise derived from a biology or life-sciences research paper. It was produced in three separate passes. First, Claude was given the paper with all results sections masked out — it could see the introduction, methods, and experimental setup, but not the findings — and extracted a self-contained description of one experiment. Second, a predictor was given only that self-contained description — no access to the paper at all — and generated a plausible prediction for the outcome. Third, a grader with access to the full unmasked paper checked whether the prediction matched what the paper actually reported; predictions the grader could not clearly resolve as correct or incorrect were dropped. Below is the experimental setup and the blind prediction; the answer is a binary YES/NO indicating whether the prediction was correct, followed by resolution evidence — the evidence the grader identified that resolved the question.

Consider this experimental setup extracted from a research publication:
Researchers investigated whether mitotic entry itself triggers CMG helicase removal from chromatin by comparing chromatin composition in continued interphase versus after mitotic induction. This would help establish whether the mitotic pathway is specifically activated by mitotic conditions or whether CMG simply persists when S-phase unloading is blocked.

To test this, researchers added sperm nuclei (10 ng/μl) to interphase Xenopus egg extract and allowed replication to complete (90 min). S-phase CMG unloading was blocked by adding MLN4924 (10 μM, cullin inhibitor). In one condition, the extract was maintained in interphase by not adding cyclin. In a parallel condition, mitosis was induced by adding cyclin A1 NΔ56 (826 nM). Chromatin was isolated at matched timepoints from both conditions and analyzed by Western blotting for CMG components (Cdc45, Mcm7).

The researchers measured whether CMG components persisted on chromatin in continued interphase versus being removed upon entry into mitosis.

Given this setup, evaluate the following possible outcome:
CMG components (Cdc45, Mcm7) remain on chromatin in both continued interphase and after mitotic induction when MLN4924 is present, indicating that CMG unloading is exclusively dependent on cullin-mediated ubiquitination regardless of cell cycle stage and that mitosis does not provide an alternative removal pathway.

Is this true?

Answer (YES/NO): NO